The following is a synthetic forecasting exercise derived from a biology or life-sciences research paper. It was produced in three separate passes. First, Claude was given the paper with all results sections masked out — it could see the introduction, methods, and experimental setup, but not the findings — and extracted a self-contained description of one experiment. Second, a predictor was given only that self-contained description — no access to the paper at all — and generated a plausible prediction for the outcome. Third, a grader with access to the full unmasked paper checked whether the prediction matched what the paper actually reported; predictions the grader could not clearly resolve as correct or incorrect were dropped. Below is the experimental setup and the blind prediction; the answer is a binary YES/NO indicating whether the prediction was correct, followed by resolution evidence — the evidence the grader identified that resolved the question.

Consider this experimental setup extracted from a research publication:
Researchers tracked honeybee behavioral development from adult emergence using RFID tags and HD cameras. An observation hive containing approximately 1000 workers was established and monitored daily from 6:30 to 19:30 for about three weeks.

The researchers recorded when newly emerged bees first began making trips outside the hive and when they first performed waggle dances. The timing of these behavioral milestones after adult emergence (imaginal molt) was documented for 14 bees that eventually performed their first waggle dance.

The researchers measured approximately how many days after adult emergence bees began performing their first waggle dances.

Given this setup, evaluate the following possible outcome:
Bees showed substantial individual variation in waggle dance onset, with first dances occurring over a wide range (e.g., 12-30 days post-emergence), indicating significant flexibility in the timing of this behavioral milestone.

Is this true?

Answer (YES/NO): YES